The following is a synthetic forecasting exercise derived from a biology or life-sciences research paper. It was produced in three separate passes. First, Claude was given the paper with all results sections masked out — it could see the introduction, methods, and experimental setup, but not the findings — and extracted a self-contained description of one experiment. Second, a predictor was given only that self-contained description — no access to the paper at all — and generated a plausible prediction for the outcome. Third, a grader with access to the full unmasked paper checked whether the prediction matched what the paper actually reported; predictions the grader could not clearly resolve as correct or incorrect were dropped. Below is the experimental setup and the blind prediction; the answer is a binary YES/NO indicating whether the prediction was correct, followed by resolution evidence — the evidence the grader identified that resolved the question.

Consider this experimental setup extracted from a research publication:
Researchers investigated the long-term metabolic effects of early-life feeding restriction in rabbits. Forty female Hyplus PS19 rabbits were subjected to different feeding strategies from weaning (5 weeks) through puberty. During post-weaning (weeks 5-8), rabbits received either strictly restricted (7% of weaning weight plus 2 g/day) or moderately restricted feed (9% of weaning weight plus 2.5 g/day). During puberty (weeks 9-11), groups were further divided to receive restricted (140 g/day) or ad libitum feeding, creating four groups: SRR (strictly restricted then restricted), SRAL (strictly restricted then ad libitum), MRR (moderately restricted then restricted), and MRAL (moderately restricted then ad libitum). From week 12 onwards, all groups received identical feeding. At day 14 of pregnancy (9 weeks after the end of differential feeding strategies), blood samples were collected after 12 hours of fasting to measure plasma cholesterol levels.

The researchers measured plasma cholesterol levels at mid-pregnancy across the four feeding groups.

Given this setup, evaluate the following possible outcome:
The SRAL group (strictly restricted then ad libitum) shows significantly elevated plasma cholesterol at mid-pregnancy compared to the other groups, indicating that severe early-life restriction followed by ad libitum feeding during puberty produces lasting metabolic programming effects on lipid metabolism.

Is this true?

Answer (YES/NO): NO